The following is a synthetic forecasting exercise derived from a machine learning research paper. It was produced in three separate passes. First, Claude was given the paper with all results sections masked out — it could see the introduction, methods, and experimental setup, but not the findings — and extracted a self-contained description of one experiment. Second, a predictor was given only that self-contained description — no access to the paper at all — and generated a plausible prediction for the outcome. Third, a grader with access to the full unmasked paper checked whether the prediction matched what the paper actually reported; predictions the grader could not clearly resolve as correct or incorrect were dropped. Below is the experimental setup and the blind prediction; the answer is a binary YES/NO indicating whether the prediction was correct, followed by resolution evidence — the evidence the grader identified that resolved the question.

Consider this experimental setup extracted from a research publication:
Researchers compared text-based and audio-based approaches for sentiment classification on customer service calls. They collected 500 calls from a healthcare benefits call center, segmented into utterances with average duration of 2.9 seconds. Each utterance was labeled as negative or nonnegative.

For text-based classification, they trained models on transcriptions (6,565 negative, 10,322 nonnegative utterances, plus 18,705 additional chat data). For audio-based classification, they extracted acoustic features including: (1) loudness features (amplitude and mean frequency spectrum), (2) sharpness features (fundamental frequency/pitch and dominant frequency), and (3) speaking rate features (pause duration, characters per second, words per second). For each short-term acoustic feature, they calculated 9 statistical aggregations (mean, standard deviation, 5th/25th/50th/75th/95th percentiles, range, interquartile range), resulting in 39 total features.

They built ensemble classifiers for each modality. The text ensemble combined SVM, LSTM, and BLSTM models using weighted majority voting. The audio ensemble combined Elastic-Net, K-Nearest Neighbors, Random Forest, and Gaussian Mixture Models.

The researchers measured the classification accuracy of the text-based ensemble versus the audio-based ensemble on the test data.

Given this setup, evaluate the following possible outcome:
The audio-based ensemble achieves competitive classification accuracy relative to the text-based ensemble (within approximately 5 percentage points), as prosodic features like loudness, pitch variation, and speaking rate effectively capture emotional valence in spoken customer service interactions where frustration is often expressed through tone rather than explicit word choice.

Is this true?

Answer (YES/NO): NO